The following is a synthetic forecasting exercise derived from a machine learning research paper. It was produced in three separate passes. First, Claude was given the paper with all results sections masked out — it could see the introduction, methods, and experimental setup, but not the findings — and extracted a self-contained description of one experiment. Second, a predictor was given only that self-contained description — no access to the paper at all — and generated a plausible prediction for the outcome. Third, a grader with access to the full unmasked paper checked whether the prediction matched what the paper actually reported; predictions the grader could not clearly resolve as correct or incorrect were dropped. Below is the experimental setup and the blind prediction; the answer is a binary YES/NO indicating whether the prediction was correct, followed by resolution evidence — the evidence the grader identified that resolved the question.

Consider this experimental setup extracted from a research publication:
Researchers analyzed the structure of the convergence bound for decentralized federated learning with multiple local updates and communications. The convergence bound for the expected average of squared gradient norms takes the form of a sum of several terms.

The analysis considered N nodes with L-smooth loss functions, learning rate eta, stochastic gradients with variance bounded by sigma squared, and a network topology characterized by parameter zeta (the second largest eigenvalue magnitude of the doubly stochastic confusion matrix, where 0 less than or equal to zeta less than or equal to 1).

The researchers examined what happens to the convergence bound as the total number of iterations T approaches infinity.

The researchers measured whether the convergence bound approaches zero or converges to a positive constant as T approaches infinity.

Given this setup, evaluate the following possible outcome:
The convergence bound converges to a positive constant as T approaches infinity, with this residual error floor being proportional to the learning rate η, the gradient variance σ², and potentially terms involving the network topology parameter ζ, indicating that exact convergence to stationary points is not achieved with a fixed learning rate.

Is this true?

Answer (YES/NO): YES